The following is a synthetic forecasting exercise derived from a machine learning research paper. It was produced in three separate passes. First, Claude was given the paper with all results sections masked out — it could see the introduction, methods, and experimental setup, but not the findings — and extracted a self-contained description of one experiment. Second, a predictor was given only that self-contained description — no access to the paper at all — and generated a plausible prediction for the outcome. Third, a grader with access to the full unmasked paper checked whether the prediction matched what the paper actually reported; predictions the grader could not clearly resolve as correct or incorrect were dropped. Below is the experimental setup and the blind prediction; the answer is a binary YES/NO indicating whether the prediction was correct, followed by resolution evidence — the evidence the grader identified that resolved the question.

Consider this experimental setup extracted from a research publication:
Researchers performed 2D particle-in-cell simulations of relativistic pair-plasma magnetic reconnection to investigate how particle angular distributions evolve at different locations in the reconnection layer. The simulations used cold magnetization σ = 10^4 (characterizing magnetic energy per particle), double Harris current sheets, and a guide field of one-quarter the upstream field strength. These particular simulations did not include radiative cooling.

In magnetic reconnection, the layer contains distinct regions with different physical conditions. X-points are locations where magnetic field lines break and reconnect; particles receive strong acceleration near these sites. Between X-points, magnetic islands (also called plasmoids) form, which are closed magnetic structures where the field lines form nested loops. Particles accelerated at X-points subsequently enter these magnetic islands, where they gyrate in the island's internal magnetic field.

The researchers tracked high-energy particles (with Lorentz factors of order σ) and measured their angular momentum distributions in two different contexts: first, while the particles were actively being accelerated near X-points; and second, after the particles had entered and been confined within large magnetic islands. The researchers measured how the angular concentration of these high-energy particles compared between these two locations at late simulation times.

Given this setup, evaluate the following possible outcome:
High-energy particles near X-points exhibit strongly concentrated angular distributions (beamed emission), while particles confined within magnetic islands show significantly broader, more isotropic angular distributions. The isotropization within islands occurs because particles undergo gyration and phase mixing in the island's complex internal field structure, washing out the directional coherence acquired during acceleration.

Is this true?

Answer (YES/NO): YES